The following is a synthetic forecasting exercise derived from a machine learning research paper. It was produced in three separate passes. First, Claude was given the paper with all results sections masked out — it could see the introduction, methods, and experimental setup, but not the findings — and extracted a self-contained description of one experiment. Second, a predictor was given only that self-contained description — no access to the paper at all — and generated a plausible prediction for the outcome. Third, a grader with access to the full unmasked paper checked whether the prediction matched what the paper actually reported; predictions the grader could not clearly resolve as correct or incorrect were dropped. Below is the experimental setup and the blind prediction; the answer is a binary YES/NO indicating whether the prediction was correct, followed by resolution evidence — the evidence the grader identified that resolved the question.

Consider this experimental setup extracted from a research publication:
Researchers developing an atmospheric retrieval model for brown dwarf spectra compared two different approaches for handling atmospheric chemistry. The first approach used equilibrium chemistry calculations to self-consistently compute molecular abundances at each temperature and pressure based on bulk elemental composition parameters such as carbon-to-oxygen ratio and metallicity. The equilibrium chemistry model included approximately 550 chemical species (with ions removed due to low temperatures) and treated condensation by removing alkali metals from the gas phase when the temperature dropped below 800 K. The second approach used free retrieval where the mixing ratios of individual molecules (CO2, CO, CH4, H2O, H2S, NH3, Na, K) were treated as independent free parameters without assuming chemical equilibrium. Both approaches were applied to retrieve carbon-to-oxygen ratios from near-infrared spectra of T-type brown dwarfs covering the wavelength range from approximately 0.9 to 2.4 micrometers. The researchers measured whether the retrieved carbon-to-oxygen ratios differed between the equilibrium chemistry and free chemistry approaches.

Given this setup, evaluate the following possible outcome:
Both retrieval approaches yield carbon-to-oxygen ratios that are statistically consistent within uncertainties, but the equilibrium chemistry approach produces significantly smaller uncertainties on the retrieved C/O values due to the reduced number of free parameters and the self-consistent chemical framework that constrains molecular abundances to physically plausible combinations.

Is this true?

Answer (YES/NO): NO